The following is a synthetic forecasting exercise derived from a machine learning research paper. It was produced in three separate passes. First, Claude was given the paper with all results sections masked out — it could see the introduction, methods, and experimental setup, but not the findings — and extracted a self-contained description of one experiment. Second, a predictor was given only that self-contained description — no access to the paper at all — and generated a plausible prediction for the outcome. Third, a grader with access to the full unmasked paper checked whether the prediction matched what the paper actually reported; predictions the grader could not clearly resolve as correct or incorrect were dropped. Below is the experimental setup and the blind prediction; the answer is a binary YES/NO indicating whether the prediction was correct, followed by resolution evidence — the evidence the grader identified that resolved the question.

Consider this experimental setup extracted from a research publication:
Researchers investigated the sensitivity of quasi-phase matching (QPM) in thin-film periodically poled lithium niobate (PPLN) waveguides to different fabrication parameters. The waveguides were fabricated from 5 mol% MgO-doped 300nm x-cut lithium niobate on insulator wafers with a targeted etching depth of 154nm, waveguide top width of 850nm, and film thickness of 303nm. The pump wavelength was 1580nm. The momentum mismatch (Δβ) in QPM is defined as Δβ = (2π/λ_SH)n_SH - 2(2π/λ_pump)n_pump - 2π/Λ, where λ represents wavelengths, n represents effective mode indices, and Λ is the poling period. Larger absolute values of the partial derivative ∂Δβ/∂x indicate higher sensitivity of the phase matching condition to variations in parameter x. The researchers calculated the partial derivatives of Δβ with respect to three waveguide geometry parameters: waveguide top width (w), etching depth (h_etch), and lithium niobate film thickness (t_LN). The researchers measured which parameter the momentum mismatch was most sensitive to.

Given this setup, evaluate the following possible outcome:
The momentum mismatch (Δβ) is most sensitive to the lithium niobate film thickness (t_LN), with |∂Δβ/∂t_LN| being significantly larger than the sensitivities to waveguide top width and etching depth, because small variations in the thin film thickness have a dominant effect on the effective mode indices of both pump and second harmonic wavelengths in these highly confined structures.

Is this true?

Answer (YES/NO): YES